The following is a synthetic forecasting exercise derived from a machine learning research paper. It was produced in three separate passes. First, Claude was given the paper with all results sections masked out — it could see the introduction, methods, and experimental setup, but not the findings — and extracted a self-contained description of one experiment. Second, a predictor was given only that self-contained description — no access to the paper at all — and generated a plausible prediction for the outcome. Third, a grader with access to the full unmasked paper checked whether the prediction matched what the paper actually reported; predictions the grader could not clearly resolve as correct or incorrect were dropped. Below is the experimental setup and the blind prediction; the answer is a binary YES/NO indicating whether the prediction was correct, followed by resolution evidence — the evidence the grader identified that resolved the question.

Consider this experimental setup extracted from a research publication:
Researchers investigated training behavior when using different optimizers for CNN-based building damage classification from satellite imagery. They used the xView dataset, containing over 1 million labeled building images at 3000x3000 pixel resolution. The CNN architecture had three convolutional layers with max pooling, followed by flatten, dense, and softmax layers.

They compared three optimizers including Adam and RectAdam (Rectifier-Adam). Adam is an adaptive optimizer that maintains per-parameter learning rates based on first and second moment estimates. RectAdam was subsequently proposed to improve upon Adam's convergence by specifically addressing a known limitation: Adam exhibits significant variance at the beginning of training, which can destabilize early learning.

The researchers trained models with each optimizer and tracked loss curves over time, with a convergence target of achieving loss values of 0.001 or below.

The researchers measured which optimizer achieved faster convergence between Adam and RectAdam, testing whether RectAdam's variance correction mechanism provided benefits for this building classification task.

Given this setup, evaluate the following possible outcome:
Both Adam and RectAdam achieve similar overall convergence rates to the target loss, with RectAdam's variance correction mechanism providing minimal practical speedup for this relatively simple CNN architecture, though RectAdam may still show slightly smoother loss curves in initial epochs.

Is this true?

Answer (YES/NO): NO